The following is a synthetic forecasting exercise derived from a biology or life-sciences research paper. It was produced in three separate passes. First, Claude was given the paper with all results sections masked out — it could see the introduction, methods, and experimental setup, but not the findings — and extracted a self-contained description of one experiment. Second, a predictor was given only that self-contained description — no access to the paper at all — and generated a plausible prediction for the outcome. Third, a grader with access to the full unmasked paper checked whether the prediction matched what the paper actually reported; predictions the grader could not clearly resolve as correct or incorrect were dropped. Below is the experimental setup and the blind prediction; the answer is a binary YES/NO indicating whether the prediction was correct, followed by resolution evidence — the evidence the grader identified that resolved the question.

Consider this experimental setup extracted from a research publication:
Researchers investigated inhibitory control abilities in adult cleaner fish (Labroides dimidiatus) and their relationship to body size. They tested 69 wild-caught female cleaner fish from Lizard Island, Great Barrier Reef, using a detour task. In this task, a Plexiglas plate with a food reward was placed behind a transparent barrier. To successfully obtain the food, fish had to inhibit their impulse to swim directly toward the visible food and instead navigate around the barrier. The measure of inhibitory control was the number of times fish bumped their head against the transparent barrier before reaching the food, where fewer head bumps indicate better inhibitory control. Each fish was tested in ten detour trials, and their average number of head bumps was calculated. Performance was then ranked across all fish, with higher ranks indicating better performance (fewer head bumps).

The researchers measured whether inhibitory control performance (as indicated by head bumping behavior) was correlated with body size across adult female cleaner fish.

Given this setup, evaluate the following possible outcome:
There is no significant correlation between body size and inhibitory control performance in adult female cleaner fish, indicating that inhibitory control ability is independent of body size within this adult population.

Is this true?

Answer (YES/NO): YES